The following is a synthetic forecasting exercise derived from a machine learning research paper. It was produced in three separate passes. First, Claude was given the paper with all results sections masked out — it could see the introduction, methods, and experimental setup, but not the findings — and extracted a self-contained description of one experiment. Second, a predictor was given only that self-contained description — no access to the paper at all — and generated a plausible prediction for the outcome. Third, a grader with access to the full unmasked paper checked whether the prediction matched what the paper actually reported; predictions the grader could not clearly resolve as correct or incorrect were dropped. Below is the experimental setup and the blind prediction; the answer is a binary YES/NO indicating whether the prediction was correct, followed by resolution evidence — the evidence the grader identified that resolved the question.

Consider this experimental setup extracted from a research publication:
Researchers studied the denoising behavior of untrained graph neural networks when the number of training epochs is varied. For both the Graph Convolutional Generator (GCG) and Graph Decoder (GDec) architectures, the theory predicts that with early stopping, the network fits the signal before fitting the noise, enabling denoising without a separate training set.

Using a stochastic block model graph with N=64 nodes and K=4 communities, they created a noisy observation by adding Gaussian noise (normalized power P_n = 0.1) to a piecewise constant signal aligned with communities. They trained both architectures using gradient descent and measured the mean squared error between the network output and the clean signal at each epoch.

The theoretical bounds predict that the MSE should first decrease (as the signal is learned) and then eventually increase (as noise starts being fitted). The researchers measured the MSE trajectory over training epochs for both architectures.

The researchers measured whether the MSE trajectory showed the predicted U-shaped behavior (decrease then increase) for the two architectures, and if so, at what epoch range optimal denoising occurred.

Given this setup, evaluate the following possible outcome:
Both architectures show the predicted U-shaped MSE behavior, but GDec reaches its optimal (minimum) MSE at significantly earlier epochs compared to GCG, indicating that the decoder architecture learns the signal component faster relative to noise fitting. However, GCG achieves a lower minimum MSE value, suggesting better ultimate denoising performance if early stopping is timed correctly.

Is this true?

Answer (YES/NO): NO